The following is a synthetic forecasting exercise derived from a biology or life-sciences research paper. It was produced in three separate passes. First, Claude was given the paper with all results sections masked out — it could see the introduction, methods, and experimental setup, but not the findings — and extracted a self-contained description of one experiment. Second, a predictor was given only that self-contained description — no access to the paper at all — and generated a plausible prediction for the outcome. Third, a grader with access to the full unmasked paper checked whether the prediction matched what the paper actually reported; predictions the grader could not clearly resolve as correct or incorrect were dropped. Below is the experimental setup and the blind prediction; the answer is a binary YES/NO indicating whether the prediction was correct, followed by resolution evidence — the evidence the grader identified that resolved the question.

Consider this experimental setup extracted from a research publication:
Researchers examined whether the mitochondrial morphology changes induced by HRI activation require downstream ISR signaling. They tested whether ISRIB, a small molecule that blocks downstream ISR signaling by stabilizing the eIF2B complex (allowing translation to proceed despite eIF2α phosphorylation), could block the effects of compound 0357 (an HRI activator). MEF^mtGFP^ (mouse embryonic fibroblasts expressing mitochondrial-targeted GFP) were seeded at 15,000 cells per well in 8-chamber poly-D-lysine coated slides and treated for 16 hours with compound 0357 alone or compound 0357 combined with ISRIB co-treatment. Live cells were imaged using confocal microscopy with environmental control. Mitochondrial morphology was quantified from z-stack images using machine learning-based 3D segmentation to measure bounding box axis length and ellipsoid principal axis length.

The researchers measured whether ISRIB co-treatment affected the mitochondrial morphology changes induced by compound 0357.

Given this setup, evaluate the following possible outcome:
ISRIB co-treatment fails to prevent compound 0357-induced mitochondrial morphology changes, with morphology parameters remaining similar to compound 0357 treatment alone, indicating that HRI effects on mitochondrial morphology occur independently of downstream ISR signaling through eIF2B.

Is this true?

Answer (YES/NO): NO